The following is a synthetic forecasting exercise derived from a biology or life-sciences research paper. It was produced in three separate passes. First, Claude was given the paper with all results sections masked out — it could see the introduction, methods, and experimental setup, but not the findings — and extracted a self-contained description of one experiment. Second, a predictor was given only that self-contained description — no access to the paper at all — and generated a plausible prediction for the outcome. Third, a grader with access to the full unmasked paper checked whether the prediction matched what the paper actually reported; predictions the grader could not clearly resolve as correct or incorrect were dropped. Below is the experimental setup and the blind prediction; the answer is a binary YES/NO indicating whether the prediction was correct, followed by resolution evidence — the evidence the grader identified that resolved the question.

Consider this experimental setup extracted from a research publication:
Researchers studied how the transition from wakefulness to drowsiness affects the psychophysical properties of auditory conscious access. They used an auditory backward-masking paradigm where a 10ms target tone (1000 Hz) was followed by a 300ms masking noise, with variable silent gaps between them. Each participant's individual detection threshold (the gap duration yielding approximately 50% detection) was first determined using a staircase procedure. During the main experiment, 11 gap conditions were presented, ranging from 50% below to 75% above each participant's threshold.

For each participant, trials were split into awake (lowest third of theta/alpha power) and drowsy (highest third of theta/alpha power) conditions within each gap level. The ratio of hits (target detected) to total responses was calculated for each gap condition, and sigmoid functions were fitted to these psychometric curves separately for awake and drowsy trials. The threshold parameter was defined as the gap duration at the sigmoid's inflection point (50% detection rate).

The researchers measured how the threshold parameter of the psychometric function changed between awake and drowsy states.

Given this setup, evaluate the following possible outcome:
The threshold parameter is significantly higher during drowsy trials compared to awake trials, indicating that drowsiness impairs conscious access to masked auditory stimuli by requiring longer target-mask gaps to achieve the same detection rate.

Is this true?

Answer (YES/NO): NO